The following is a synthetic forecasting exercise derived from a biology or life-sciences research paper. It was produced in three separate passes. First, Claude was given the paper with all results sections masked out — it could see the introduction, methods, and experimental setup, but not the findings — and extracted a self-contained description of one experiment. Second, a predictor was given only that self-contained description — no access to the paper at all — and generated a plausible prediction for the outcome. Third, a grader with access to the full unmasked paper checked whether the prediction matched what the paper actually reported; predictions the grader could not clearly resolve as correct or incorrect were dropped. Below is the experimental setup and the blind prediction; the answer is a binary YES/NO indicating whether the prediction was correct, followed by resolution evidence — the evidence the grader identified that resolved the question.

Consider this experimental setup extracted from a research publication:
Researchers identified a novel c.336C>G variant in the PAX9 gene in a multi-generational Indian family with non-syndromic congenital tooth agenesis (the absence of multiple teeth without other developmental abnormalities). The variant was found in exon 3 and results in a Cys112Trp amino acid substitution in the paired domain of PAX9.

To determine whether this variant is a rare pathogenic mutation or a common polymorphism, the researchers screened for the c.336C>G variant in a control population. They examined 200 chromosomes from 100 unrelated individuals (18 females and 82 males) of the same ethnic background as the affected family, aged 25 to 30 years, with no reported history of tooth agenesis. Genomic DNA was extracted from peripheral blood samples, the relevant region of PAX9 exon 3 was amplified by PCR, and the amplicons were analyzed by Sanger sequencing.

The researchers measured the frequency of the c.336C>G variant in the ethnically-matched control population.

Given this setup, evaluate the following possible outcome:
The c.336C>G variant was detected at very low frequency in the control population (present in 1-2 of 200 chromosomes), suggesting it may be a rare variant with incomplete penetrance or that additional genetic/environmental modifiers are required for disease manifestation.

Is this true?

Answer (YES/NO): NO